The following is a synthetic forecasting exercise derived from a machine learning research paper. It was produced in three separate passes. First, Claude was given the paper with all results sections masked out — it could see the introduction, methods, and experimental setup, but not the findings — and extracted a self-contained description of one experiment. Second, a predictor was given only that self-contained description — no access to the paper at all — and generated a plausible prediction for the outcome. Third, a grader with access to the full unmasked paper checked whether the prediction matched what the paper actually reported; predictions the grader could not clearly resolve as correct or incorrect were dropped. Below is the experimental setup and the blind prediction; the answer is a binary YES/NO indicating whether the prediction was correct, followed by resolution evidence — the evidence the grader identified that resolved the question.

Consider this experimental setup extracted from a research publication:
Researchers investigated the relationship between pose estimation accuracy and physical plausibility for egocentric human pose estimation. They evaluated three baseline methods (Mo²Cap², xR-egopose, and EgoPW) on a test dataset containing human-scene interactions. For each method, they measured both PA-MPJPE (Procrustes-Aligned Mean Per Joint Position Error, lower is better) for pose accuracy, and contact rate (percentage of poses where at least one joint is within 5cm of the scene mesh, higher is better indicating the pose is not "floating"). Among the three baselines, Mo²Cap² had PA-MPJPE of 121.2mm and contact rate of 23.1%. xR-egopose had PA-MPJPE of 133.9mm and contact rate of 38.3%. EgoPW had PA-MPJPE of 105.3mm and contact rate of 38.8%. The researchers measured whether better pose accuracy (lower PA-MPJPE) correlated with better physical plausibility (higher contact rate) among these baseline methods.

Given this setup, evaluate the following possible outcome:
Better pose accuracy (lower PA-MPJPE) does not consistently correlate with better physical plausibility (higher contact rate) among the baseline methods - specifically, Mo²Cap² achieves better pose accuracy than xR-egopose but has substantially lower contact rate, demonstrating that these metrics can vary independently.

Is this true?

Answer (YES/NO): YES